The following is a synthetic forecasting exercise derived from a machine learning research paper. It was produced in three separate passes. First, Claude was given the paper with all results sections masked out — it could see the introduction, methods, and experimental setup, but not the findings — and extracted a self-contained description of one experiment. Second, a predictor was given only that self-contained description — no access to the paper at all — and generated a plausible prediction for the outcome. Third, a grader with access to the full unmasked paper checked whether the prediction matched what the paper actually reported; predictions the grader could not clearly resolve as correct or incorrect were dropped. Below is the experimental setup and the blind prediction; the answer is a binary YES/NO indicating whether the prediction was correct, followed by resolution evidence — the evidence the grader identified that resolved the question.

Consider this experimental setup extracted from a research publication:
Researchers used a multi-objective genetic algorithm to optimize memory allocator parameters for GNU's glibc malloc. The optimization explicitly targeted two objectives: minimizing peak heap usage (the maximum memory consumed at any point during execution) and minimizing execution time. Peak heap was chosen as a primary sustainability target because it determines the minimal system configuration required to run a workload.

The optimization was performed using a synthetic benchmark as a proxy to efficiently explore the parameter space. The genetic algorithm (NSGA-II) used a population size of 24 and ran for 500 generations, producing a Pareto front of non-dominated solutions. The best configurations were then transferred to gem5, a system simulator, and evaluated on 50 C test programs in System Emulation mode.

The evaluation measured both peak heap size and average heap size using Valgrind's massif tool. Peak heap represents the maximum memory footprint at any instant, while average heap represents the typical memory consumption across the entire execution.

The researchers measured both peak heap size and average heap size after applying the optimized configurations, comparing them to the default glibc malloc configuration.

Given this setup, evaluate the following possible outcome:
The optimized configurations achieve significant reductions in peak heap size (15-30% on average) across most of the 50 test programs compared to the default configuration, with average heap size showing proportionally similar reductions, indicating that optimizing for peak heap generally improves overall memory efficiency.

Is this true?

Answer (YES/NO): NO